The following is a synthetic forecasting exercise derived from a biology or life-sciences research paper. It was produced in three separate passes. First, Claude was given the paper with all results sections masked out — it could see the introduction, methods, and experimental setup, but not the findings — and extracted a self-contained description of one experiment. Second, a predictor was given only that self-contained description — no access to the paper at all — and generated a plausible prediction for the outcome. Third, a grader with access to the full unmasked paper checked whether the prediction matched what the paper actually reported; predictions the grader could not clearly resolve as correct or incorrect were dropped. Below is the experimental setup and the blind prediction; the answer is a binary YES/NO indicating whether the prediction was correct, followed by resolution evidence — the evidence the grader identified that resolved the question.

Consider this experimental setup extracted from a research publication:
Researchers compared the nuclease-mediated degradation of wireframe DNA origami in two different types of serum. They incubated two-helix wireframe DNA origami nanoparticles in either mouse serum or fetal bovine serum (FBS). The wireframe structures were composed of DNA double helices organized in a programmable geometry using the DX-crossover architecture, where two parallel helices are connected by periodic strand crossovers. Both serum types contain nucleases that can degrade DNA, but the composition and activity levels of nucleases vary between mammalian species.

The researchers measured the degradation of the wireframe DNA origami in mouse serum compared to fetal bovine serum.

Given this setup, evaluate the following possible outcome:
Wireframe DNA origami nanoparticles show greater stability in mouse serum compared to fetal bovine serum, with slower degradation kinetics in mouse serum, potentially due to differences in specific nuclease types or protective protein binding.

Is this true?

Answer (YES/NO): NO